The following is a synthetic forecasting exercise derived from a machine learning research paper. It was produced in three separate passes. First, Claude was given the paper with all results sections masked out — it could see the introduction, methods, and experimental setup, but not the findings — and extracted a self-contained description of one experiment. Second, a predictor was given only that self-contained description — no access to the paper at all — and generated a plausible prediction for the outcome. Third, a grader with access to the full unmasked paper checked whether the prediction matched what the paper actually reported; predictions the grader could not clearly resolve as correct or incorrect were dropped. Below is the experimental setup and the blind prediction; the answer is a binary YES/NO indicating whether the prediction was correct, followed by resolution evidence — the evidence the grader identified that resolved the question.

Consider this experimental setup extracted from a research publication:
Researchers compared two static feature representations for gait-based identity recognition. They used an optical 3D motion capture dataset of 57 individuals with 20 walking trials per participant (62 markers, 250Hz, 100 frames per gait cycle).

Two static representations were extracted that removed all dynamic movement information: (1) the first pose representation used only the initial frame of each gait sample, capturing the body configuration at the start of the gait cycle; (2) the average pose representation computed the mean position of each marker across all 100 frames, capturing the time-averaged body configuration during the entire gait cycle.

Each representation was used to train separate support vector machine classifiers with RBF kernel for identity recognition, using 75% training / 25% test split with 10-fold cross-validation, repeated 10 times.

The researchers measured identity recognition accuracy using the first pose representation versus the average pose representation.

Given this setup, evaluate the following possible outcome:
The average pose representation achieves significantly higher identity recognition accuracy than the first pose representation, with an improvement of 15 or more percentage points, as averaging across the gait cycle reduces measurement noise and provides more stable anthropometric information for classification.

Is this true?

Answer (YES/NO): NO